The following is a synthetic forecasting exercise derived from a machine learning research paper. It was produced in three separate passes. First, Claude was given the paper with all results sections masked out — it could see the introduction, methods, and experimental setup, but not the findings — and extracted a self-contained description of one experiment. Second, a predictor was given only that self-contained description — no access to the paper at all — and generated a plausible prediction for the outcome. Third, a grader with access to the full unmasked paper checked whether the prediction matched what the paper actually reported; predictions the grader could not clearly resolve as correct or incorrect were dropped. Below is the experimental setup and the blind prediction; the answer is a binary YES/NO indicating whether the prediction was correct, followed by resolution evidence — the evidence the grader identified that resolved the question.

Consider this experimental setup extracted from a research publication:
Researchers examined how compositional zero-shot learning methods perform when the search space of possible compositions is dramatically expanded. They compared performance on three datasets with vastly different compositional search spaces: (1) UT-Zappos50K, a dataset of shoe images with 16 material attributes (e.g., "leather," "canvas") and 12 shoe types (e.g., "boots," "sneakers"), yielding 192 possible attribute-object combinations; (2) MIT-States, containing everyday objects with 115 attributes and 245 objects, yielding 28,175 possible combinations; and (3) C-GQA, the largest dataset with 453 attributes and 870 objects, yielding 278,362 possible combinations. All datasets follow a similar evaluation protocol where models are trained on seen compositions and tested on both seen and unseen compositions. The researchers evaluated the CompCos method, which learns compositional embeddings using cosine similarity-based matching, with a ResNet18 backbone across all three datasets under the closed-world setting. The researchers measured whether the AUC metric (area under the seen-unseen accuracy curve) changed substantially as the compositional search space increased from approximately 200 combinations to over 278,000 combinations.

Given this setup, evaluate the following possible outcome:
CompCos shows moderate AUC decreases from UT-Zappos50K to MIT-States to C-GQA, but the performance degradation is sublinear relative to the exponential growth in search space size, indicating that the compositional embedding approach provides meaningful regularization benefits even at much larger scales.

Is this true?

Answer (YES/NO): NO